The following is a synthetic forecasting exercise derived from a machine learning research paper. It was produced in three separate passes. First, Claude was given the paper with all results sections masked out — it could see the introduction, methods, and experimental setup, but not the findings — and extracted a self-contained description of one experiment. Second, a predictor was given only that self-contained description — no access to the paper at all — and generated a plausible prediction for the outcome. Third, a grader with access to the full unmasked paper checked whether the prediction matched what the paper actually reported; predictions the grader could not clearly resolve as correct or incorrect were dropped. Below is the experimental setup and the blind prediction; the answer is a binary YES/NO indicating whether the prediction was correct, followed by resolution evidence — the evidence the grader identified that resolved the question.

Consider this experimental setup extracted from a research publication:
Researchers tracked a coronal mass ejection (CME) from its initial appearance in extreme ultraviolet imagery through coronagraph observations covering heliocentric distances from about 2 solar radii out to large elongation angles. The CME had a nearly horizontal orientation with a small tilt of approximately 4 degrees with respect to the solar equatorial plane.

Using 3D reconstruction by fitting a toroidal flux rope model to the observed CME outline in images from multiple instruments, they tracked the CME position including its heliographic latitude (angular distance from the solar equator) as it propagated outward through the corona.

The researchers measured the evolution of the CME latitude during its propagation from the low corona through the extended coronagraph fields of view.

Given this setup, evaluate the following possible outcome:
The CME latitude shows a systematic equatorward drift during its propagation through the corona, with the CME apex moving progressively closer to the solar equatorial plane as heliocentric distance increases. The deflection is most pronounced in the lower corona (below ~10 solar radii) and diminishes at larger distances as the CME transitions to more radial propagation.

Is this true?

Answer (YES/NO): NO